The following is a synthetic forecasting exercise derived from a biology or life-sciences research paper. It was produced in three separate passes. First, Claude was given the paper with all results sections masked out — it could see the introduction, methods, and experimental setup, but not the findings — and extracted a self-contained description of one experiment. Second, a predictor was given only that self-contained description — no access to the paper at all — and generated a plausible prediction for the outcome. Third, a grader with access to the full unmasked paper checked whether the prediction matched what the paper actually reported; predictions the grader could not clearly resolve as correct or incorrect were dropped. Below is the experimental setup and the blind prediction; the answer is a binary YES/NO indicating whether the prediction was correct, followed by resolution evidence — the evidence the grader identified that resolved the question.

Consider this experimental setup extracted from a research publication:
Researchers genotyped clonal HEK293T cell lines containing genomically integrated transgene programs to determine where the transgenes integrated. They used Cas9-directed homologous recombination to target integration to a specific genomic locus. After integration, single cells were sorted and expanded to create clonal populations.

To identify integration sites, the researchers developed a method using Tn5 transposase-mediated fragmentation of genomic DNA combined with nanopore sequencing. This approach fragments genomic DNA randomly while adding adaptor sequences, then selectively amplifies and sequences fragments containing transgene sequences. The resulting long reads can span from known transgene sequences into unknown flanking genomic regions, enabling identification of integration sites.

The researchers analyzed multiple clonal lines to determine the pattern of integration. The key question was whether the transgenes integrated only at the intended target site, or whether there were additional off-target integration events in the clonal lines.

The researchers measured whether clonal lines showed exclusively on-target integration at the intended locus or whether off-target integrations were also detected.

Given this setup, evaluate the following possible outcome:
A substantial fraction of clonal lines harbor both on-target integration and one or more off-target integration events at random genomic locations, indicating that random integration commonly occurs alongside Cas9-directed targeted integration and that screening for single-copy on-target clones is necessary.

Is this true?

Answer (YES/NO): NO